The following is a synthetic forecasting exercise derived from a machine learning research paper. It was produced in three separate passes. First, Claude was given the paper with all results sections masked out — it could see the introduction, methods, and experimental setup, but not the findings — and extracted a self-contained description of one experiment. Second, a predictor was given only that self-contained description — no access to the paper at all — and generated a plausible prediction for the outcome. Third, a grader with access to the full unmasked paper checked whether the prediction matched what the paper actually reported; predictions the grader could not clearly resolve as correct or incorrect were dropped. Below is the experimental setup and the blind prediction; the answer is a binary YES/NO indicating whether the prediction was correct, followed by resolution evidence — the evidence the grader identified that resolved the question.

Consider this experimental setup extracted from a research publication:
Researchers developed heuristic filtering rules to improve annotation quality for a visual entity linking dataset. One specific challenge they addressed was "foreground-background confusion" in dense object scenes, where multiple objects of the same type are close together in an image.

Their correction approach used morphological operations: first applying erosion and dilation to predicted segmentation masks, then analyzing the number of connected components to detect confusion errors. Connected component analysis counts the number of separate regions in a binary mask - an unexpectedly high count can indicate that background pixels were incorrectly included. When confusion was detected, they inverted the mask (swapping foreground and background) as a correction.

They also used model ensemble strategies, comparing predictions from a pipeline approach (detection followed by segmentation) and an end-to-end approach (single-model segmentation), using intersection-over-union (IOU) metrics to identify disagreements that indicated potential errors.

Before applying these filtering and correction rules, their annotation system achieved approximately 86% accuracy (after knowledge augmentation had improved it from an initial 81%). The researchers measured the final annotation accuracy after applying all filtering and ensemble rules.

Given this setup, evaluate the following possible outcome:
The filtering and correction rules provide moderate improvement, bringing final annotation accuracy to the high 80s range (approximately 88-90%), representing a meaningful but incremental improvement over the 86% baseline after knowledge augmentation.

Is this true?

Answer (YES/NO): NO